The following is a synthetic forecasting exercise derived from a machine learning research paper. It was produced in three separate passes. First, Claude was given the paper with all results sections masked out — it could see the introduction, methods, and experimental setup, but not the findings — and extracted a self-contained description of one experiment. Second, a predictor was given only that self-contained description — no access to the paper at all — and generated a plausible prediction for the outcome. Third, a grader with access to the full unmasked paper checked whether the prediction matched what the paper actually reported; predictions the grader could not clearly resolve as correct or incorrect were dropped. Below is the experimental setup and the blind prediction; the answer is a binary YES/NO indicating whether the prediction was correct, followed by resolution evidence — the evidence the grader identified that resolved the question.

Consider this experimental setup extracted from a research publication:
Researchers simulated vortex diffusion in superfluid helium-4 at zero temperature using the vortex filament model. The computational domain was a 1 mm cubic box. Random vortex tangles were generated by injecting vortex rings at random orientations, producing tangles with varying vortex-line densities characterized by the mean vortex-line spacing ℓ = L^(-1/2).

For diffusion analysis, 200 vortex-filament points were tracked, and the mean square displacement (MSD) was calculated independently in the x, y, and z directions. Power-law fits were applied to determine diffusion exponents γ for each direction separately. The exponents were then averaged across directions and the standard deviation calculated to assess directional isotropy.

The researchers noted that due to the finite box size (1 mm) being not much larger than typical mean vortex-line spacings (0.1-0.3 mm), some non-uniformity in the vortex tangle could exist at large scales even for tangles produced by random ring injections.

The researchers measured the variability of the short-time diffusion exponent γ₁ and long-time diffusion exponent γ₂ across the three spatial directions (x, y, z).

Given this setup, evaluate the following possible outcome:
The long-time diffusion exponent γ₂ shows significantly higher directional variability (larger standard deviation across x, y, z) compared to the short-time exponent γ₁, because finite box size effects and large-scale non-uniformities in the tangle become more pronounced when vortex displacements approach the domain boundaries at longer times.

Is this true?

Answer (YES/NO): YES